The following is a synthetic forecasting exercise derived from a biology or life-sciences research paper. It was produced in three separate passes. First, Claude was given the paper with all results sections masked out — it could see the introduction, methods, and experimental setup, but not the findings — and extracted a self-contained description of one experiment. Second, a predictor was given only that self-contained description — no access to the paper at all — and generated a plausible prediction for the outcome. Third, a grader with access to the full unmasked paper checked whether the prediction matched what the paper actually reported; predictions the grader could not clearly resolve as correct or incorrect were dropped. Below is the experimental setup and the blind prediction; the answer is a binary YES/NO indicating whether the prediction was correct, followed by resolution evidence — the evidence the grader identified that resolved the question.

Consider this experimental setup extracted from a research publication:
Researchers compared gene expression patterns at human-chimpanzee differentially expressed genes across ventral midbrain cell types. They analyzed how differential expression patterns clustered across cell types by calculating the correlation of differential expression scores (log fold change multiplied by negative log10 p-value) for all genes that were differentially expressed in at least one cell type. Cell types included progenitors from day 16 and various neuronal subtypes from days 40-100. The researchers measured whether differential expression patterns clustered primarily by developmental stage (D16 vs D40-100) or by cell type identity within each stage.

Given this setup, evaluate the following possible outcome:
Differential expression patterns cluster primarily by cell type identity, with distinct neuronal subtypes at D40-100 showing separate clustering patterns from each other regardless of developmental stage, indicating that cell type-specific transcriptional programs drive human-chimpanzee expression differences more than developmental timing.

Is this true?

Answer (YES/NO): NO